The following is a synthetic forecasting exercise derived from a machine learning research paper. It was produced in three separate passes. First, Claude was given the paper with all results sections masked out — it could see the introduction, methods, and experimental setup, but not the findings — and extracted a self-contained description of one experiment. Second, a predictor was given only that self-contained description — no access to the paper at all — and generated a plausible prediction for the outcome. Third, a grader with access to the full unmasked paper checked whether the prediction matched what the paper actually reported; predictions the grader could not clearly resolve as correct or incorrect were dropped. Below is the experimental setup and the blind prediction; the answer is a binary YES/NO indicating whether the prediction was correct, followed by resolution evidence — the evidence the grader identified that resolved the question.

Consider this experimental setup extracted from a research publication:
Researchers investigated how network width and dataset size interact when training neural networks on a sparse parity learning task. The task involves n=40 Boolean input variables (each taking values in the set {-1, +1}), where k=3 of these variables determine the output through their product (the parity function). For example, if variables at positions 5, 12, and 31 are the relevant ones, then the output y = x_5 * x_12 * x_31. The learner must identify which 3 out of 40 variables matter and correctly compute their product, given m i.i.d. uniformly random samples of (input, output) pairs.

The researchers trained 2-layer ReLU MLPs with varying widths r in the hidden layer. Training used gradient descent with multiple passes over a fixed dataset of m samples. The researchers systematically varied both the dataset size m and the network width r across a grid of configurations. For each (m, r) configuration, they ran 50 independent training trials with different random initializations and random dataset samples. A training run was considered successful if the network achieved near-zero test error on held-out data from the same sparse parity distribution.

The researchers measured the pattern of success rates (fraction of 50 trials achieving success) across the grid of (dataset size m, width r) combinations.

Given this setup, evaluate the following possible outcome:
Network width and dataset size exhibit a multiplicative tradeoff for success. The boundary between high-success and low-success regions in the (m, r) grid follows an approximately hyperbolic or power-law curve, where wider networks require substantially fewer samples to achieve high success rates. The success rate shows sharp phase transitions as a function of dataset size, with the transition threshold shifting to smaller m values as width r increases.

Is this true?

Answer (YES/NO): YES